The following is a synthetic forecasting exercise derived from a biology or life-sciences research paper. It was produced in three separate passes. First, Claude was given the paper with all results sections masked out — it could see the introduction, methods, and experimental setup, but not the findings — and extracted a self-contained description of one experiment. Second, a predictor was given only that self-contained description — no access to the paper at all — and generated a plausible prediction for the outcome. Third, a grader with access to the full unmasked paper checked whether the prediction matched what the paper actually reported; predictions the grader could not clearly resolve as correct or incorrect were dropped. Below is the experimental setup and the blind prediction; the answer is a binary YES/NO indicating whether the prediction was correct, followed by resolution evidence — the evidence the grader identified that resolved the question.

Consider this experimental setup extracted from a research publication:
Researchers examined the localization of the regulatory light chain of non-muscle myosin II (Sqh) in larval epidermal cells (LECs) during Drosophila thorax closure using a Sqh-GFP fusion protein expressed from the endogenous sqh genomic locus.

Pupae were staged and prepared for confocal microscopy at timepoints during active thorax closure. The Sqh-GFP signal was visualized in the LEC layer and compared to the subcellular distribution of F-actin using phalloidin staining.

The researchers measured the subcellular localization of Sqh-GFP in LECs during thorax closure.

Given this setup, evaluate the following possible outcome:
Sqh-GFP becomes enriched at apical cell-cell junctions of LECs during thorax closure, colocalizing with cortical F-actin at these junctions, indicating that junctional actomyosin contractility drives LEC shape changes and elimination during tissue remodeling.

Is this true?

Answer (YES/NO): NO